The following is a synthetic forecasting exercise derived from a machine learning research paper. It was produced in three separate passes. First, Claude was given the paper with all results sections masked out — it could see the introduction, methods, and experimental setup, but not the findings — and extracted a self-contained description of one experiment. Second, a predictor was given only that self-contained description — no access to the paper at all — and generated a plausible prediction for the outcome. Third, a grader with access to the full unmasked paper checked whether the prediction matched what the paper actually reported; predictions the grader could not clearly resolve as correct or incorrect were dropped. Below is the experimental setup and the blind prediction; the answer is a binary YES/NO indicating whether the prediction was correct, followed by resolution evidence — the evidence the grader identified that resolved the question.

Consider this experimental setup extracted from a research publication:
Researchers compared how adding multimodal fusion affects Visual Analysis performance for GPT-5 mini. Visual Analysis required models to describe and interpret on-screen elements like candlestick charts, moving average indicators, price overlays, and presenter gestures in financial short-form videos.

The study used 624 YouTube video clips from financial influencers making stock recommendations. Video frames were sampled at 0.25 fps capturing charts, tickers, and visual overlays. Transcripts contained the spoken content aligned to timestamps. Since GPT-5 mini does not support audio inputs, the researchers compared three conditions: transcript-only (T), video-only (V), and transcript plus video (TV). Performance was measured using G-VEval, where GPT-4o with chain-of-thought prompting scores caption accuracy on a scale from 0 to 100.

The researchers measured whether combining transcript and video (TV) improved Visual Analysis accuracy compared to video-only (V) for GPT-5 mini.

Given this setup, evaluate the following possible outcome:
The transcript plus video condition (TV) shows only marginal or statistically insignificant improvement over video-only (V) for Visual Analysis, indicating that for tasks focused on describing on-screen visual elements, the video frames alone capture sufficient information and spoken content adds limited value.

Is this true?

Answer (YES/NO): NO